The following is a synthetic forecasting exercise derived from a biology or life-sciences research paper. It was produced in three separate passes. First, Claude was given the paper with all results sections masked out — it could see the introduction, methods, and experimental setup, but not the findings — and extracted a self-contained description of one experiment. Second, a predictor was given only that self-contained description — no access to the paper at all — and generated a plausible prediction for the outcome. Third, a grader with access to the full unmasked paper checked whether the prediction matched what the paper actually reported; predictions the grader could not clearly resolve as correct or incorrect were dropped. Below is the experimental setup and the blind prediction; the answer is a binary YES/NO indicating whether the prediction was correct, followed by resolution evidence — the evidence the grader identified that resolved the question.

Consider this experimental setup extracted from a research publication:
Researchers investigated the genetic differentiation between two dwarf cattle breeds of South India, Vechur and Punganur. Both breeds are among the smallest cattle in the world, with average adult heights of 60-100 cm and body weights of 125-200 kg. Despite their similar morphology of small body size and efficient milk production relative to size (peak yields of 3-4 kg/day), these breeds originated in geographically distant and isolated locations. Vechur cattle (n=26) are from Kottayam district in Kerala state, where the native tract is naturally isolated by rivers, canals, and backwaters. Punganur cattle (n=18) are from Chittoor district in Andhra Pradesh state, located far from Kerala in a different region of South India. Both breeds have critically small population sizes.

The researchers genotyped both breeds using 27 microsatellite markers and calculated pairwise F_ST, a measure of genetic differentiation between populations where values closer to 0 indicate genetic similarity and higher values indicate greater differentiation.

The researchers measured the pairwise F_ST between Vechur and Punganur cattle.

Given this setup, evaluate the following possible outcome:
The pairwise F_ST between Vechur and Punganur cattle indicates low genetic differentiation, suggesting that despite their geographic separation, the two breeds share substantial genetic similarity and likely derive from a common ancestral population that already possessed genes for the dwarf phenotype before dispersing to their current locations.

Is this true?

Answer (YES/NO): NO